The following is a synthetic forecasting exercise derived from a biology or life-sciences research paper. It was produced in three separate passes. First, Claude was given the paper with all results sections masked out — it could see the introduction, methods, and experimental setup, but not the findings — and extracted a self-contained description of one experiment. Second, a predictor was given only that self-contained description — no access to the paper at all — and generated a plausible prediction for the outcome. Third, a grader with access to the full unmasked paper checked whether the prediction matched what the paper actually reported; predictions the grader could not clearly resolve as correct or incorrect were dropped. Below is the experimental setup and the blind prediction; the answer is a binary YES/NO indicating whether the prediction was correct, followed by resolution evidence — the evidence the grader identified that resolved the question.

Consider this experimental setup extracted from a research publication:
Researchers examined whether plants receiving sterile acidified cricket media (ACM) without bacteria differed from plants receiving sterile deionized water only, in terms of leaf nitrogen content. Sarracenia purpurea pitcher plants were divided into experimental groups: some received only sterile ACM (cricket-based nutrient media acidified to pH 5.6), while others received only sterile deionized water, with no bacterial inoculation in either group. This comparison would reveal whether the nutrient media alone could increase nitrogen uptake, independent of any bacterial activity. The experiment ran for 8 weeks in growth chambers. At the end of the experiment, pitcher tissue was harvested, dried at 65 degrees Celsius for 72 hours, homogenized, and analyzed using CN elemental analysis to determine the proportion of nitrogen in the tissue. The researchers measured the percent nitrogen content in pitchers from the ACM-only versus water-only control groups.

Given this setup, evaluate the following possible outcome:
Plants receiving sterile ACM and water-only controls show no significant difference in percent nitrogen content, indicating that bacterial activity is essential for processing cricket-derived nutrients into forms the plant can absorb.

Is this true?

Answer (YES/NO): NO